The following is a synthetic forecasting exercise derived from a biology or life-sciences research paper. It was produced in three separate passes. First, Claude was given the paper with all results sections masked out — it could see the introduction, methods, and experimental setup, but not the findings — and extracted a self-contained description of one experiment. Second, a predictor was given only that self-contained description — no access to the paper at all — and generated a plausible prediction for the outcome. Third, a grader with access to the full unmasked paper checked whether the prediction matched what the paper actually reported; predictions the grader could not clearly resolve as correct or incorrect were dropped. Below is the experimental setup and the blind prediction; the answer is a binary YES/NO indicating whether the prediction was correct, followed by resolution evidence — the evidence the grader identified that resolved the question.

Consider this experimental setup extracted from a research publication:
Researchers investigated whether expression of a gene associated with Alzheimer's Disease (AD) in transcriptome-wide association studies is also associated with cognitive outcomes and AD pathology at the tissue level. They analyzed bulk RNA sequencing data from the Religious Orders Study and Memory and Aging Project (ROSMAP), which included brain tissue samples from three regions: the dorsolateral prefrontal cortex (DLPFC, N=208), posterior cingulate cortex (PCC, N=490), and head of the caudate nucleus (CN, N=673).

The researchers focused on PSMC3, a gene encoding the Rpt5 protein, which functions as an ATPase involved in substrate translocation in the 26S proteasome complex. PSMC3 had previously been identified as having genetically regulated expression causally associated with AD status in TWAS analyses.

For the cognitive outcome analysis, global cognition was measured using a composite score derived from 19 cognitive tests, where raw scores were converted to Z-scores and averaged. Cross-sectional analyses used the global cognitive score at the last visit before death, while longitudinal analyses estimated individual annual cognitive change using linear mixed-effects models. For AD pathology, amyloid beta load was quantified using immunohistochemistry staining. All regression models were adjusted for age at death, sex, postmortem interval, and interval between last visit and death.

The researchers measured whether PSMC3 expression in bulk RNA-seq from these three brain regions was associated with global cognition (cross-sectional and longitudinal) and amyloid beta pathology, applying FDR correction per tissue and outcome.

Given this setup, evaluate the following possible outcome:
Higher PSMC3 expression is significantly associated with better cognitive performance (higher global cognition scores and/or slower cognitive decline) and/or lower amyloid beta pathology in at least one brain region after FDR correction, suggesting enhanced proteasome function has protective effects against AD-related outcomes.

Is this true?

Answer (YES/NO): YES